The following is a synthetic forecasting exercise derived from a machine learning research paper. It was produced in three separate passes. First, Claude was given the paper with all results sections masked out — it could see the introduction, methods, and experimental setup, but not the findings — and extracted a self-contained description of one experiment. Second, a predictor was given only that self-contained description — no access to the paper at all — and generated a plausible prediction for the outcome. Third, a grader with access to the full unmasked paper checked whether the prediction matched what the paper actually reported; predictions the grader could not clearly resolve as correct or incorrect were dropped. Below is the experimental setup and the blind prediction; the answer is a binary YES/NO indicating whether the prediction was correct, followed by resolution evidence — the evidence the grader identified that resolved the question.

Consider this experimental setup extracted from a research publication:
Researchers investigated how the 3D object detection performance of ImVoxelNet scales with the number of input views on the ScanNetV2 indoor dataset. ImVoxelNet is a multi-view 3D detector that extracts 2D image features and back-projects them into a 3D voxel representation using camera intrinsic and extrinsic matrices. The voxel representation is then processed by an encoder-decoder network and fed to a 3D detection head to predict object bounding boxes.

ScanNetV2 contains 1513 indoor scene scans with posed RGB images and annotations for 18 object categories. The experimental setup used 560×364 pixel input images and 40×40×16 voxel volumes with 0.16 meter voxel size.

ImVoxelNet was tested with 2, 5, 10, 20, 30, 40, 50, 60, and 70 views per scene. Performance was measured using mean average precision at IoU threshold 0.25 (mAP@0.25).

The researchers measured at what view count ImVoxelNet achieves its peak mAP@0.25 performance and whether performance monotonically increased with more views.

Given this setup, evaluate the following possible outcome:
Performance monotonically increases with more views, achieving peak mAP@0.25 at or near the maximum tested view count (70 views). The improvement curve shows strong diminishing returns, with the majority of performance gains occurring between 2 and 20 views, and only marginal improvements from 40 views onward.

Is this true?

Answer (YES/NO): NO